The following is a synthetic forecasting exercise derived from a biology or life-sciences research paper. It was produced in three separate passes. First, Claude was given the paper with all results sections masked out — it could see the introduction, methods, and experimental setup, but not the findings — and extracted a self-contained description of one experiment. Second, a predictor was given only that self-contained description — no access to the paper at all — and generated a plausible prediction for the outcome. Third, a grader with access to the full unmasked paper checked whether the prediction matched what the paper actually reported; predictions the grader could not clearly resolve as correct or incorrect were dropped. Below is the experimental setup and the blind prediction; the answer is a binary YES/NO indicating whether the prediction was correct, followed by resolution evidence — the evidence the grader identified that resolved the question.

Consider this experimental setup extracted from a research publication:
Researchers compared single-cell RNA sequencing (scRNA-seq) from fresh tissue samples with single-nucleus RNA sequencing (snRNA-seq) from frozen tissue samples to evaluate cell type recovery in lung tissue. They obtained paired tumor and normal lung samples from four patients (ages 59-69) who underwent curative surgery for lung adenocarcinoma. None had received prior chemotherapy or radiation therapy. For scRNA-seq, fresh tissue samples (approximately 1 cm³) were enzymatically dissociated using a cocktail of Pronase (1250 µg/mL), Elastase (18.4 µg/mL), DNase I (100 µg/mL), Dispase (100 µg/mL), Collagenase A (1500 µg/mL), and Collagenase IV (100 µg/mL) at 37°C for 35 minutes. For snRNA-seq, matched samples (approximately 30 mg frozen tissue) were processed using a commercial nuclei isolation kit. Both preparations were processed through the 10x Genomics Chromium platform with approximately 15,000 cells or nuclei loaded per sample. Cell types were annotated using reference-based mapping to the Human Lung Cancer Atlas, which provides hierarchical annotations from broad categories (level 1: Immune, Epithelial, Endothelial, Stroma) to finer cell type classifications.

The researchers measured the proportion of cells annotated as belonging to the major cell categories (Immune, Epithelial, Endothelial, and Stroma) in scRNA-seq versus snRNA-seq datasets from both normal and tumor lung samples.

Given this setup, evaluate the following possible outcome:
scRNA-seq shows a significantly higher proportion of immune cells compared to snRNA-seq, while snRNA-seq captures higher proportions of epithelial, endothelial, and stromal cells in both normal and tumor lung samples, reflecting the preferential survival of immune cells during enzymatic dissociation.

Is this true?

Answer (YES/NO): YES